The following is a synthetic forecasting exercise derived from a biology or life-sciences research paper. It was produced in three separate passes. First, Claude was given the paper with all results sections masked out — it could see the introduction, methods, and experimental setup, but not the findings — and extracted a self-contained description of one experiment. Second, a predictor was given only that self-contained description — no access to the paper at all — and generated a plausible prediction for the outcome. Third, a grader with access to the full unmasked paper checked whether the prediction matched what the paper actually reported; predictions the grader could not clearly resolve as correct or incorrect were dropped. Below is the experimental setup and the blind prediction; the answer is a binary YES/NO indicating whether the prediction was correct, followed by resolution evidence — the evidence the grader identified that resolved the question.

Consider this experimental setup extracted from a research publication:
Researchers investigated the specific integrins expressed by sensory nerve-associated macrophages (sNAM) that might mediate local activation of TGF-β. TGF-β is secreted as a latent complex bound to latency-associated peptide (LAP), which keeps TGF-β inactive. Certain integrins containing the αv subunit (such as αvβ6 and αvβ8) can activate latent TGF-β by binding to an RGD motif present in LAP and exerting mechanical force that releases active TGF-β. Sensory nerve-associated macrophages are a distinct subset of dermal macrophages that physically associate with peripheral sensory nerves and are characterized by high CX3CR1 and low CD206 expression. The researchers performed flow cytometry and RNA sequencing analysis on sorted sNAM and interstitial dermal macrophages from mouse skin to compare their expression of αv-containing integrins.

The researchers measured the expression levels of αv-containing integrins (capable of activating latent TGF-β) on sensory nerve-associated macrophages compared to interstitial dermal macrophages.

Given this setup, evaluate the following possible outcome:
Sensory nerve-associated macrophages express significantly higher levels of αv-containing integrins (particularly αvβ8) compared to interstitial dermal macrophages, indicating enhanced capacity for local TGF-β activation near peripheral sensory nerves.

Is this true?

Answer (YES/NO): NO